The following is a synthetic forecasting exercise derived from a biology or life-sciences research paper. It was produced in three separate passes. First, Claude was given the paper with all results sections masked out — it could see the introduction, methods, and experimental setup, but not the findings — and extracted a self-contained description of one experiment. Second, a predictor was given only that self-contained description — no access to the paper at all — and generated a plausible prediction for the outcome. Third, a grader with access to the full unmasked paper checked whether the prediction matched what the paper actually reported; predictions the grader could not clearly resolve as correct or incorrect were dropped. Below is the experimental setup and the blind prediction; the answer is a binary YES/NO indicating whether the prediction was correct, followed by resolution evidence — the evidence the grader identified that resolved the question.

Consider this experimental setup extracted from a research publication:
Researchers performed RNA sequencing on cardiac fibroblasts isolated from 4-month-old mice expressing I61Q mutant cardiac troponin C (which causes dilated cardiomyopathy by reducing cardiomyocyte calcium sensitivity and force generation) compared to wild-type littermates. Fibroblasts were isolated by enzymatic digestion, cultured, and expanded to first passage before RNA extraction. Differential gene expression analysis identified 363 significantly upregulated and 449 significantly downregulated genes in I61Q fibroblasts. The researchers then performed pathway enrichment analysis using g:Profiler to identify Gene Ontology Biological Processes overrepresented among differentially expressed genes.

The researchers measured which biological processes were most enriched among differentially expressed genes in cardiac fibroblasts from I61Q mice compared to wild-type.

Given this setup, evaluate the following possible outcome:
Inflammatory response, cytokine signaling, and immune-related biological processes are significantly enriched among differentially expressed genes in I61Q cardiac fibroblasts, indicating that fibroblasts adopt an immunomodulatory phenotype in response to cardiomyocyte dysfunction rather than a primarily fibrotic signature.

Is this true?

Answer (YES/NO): NO